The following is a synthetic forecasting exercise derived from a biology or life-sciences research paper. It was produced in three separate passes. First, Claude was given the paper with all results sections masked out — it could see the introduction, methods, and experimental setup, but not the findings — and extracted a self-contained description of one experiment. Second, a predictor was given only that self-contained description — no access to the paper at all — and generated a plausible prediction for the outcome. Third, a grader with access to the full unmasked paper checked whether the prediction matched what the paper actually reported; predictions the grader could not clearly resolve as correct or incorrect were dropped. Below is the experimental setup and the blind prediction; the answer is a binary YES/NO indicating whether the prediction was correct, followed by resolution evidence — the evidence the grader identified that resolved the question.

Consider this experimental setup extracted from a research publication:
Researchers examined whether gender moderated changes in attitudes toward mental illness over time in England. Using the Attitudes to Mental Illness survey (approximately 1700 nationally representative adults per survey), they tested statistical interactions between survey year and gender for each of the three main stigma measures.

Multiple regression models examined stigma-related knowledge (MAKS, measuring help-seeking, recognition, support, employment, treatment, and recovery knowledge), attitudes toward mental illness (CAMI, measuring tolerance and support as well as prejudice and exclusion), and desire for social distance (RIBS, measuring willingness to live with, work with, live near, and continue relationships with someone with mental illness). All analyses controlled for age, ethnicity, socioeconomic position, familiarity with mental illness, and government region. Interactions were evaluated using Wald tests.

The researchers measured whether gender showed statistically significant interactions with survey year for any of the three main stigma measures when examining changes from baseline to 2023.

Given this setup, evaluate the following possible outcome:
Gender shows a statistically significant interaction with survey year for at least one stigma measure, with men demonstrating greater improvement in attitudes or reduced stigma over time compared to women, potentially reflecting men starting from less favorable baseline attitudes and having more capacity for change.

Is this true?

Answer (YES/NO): NO